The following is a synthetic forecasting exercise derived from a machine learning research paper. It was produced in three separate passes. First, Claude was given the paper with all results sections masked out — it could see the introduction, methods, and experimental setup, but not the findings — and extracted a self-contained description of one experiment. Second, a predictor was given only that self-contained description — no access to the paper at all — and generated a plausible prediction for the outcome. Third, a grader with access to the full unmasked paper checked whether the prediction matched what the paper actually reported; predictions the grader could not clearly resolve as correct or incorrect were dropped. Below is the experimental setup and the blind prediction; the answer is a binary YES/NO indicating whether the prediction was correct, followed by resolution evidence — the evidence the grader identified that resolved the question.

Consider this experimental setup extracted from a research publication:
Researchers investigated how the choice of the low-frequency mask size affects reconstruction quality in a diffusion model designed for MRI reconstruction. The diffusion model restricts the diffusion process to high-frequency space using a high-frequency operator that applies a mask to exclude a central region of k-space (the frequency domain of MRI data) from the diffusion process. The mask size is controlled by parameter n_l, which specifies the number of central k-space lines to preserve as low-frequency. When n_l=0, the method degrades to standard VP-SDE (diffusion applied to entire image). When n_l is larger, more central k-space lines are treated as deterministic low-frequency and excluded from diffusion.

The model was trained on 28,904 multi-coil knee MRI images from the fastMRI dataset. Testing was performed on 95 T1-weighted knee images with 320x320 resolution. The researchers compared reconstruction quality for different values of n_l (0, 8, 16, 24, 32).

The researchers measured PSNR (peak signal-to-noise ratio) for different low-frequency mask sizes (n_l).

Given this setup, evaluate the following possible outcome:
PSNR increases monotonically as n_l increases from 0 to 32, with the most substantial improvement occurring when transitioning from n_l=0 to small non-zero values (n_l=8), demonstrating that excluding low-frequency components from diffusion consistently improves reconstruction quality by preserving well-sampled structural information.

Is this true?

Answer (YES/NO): NO